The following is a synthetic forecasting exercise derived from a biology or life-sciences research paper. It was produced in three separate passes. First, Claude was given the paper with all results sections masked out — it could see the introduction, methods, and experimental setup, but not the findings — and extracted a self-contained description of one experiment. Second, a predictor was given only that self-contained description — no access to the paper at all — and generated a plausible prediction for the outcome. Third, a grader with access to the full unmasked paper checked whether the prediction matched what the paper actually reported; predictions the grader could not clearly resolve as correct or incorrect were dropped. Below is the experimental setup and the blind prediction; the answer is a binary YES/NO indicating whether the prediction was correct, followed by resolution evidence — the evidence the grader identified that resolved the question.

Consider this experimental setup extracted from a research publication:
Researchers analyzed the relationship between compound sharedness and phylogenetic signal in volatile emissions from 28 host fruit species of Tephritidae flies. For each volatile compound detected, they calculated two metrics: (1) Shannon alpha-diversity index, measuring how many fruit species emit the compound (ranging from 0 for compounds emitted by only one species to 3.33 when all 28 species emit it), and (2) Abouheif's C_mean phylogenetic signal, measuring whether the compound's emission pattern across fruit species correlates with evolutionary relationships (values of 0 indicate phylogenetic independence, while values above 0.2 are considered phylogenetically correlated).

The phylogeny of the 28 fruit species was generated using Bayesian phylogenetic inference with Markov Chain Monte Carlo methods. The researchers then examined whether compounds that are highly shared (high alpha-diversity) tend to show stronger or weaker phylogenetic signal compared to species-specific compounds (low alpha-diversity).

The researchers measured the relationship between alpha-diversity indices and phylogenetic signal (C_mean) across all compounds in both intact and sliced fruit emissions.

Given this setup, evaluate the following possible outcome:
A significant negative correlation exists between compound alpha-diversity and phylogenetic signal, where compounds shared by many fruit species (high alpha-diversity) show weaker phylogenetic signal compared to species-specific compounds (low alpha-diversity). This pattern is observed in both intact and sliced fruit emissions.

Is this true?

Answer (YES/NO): NO